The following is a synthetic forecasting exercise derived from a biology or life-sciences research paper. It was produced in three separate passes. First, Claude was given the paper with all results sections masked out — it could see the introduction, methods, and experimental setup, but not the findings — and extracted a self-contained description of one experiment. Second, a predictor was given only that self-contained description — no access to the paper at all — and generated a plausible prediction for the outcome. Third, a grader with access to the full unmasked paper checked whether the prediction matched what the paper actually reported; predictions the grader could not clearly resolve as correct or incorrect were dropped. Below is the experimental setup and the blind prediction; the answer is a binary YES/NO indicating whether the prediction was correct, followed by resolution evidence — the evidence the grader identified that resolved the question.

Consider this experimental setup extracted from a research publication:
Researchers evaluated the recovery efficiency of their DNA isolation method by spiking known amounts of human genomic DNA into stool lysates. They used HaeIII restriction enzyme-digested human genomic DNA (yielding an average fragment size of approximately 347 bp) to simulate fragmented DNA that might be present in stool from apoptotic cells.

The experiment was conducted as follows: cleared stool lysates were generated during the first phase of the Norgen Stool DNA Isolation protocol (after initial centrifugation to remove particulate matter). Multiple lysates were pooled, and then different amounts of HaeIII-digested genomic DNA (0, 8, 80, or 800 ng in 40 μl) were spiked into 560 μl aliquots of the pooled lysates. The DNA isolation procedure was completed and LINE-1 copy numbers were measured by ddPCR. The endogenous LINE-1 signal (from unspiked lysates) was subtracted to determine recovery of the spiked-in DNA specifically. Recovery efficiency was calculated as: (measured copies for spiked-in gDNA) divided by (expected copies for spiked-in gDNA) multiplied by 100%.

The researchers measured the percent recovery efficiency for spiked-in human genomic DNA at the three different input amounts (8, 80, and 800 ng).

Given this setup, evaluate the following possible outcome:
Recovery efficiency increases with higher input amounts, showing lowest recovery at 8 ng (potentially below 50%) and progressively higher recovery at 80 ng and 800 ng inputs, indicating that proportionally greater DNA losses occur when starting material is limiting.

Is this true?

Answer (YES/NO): NO